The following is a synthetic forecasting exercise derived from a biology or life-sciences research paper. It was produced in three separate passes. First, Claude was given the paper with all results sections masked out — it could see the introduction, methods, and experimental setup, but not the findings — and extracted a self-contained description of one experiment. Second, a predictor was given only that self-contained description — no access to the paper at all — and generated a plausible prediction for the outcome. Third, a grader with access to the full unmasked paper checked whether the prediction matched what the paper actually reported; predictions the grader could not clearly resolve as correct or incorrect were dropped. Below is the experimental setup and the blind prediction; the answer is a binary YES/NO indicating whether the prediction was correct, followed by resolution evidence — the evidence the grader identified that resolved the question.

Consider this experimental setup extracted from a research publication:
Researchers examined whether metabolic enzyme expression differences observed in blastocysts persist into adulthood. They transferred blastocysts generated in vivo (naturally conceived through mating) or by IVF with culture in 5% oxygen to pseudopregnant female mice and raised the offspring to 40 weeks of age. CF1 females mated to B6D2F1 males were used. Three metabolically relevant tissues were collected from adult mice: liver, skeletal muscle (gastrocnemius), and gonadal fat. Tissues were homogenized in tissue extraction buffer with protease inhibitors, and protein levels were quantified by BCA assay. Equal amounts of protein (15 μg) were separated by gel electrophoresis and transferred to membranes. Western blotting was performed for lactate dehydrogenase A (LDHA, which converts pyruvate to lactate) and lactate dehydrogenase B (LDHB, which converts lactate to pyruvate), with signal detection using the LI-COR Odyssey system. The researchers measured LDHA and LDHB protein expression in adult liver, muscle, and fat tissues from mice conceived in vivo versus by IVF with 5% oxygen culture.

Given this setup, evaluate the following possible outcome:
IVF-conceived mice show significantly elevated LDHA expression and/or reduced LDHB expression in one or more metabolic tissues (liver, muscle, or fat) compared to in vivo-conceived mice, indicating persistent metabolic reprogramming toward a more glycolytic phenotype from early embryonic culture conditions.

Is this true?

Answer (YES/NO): YES